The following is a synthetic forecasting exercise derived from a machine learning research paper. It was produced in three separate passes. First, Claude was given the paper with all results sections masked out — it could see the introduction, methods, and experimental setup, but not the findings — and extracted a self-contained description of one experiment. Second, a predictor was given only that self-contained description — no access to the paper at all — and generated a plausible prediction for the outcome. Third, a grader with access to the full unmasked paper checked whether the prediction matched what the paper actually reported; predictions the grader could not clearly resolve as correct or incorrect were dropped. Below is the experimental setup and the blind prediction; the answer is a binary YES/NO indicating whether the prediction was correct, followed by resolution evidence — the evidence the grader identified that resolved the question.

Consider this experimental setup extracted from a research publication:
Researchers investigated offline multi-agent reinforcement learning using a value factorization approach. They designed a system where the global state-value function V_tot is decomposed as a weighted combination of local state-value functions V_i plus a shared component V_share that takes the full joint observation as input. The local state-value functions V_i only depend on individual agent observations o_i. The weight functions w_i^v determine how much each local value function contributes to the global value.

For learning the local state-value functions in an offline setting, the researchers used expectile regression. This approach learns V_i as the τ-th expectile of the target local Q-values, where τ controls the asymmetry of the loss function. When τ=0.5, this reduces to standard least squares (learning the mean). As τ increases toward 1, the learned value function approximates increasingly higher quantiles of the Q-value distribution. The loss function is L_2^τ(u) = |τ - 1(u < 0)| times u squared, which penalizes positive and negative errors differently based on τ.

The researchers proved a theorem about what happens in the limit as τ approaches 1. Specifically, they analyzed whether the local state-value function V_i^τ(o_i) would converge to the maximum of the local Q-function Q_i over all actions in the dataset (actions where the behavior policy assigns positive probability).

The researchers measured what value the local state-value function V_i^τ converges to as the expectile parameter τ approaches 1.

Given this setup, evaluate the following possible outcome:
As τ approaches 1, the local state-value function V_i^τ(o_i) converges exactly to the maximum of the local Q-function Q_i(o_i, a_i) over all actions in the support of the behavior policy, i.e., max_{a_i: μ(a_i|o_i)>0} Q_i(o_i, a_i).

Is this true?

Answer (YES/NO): YES